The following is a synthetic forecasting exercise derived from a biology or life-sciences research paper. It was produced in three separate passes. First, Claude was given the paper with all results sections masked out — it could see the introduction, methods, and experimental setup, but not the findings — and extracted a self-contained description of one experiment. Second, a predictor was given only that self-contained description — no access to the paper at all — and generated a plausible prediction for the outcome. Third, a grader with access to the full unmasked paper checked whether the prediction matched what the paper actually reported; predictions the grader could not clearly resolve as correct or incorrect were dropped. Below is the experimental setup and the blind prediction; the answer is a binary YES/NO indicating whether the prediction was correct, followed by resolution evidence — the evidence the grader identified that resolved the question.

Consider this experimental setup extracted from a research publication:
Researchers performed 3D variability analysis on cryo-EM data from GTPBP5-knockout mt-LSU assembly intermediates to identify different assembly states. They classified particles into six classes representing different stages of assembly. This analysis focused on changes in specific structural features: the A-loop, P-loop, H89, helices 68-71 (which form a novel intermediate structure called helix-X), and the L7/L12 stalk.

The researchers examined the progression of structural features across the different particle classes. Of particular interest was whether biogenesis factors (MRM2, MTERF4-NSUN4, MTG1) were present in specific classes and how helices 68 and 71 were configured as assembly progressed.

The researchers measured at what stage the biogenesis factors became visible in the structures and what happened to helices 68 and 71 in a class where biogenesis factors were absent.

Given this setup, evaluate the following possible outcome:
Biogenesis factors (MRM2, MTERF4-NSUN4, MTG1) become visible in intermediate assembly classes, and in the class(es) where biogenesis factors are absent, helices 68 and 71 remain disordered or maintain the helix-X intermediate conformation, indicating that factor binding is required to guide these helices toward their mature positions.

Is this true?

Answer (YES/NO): NO